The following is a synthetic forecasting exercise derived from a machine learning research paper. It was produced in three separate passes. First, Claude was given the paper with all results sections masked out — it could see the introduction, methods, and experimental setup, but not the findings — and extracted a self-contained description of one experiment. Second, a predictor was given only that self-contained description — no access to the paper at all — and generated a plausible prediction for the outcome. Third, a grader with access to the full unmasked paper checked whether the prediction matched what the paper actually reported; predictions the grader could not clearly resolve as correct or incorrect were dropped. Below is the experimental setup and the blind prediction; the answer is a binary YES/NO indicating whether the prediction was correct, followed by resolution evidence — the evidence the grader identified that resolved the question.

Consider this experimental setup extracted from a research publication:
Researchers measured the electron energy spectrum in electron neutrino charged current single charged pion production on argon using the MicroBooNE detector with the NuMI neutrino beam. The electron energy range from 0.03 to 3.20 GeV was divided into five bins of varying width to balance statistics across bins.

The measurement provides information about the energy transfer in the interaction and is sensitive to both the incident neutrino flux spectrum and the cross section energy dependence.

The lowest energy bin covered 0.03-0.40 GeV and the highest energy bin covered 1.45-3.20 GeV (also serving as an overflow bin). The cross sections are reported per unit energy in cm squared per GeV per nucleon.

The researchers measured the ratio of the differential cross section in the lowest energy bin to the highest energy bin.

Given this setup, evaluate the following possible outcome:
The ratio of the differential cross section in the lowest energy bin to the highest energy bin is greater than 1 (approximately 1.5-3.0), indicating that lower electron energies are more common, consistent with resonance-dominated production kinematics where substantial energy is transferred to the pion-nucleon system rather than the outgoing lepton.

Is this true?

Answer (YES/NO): NO